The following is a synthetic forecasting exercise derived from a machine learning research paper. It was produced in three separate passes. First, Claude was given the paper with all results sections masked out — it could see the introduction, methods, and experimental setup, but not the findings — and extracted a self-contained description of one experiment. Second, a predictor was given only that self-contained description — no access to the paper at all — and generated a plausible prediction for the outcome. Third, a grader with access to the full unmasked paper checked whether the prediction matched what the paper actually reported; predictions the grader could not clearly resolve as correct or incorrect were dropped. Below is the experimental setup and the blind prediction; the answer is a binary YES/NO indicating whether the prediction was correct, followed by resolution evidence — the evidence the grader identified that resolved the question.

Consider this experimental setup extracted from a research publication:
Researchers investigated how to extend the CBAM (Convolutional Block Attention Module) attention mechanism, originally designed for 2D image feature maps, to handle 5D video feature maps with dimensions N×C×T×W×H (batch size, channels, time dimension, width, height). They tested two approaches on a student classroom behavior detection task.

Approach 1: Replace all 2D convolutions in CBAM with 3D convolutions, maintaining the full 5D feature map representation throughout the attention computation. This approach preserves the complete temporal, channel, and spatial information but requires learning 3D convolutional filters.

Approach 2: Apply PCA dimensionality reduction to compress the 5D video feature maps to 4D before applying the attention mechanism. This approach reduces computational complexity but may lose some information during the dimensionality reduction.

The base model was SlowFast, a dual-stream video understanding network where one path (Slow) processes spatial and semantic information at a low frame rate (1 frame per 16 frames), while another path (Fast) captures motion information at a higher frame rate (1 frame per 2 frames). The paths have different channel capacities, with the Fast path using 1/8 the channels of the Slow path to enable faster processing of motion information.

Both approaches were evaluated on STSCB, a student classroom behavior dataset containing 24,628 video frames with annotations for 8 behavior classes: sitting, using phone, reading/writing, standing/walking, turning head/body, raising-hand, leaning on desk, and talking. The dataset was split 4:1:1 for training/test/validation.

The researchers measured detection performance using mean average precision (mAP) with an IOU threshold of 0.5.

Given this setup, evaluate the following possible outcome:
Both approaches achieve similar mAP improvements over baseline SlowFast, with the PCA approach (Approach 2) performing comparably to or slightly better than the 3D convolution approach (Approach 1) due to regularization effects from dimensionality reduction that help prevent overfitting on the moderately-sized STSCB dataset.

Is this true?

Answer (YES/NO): NO